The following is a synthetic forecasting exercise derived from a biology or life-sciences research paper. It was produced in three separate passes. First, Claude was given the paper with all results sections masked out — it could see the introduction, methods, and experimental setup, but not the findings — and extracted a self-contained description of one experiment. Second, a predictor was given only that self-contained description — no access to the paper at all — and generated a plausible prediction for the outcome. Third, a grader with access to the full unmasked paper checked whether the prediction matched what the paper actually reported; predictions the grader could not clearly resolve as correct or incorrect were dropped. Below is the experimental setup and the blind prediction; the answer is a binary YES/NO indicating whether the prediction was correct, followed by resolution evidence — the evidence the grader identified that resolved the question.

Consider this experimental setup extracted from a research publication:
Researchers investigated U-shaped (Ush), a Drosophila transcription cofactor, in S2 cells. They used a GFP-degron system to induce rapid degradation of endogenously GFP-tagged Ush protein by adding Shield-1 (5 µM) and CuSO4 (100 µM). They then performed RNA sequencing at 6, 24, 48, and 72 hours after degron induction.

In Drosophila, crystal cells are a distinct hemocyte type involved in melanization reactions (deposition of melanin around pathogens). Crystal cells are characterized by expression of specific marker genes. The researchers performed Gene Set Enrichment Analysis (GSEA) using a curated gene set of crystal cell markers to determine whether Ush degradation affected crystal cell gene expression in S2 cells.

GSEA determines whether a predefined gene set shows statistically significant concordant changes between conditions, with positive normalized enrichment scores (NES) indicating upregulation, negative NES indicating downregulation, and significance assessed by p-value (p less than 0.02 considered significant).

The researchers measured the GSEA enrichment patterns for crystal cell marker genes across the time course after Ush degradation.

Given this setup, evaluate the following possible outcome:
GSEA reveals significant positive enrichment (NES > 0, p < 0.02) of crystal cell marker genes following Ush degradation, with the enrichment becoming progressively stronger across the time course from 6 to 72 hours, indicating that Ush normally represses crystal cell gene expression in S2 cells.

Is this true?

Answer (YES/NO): NO